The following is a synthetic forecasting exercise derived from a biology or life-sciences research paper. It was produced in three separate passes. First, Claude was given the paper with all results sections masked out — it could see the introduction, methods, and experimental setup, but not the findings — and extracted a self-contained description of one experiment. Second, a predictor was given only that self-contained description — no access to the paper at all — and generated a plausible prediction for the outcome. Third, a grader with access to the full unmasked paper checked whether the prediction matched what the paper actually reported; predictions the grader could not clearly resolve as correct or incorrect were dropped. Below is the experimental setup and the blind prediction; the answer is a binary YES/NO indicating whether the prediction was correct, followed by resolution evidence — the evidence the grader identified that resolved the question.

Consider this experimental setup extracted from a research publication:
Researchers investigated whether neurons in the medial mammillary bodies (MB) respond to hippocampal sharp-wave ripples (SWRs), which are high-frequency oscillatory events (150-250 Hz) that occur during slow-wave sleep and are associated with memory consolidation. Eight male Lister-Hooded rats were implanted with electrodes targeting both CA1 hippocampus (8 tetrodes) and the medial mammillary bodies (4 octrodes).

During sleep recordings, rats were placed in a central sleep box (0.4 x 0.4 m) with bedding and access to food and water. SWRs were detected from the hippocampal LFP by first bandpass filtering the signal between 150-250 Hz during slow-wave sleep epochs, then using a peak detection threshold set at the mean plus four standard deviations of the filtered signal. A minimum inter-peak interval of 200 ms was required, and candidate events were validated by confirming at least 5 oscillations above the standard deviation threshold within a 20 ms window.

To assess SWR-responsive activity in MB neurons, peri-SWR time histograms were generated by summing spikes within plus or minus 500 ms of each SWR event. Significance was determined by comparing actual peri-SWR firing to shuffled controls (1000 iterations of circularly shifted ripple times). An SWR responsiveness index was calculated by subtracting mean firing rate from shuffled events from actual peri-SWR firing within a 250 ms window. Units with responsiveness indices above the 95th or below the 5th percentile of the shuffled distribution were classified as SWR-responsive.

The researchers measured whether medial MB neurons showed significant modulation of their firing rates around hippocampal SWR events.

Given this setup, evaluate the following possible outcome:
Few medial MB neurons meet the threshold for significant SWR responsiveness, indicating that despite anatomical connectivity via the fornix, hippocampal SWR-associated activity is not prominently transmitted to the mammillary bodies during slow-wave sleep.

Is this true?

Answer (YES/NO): NO